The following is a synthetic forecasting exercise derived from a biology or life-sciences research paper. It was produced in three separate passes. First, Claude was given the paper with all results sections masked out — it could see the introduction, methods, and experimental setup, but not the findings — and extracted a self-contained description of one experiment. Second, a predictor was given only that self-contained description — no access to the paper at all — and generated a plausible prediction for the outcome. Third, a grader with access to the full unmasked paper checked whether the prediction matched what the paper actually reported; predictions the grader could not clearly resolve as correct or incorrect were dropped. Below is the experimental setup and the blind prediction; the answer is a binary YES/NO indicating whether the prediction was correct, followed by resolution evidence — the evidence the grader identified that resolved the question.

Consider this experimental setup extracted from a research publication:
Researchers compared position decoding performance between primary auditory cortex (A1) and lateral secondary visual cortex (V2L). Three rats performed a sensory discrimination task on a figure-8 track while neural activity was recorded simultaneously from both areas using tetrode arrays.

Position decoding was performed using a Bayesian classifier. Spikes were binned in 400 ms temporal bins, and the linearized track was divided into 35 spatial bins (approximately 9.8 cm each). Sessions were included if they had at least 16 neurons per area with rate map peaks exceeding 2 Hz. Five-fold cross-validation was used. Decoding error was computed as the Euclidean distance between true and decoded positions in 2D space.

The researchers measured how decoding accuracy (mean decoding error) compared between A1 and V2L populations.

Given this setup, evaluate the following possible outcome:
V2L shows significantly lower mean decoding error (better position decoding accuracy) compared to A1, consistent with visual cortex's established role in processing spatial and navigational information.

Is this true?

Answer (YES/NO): YES